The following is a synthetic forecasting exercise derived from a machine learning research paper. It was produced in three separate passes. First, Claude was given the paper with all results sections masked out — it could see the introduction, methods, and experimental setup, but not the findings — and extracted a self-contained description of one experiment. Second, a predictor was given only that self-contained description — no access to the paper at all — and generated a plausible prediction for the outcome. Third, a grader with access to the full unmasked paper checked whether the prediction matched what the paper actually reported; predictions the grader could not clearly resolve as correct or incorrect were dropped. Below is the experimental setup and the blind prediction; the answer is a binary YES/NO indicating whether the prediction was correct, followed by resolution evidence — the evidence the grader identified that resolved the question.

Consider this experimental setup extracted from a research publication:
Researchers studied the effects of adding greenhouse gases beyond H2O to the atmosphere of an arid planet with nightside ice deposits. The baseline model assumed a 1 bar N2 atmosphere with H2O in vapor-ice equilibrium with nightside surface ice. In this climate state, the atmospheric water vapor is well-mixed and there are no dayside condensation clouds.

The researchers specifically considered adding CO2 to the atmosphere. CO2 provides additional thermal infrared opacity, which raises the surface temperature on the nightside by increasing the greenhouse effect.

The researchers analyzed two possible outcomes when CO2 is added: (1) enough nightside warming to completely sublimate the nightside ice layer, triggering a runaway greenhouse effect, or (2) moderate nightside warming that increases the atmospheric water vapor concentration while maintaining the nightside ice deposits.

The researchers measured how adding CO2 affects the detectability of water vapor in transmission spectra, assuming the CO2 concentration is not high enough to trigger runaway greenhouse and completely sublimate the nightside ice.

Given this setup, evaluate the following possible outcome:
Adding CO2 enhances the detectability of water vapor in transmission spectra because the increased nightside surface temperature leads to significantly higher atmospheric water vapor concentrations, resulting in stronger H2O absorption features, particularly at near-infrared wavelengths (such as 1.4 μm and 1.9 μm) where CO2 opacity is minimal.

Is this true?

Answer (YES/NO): NO